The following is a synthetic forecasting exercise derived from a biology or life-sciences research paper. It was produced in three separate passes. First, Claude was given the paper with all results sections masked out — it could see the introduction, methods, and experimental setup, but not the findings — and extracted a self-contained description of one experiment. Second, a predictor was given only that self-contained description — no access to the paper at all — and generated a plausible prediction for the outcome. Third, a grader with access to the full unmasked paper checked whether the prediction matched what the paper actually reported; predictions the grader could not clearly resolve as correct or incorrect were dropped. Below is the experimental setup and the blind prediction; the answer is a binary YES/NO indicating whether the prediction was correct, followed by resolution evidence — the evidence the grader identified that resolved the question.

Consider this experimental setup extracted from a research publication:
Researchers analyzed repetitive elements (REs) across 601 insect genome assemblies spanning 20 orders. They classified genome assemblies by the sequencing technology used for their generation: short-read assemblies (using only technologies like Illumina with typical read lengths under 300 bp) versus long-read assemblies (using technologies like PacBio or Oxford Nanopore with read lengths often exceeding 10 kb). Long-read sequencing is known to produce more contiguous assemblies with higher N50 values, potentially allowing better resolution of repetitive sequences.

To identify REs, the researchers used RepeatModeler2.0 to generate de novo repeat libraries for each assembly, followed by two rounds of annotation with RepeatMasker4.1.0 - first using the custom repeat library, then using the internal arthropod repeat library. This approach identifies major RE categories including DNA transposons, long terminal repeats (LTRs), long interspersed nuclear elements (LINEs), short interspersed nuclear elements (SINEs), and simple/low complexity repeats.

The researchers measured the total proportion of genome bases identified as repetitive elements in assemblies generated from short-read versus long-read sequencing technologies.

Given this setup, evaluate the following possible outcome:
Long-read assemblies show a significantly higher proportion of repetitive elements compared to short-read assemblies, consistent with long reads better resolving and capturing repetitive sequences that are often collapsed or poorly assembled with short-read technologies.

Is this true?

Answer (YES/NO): YES